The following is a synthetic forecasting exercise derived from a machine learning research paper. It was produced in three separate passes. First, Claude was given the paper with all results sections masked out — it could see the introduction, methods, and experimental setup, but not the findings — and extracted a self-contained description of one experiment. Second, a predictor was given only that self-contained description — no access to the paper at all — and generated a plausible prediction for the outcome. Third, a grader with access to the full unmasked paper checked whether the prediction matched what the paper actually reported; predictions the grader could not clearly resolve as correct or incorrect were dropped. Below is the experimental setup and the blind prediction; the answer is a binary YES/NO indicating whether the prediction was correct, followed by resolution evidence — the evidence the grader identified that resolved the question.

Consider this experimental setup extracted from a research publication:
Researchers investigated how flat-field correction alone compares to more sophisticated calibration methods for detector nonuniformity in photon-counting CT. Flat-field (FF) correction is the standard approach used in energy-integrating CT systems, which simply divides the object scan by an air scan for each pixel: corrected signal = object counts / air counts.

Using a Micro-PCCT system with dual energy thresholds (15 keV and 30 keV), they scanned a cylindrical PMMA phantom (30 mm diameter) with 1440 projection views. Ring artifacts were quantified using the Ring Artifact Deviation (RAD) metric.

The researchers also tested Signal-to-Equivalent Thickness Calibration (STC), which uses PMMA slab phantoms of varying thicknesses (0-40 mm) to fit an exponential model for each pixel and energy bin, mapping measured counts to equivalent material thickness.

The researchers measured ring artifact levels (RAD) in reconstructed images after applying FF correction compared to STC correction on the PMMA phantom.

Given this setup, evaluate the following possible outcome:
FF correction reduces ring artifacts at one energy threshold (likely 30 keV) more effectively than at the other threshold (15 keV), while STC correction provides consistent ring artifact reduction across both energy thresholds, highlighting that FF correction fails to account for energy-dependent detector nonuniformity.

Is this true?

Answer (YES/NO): YES